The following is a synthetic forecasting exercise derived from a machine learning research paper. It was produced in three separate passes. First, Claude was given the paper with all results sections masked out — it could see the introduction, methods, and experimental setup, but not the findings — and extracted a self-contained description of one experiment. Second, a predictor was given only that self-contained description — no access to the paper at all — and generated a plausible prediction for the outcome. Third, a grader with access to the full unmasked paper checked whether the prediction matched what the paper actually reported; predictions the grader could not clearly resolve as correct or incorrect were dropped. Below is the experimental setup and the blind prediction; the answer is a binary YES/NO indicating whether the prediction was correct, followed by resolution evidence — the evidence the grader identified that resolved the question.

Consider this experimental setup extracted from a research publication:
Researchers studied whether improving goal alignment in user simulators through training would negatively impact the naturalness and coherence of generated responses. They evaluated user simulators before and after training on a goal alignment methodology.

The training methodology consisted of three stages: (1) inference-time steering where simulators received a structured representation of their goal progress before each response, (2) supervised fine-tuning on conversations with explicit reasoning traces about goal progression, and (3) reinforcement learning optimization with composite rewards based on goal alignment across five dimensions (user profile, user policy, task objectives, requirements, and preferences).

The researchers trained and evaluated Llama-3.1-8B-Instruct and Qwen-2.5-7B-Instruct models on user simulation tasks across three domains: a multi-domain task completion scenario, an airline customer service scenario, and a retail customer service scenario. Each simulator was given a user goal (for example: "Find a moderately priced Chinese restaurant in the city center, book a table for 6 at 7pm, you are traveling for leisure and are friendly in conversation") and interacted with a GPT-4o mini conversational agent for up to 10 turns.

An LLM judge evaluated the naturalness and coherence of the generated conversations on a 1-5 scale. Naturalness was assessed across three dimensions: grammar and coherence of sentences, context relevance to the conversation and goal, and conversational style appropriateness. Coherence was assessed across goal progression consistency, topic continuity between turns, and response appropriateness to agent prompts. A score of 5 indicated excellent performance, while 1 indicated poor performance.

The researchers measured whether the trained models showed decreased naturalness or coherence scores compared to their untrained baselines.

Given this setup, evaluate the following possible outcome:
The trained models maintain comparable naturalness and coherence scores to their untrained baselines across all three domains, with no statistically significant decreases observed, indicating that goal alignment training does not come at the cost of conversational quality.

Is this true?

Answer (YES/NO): NO